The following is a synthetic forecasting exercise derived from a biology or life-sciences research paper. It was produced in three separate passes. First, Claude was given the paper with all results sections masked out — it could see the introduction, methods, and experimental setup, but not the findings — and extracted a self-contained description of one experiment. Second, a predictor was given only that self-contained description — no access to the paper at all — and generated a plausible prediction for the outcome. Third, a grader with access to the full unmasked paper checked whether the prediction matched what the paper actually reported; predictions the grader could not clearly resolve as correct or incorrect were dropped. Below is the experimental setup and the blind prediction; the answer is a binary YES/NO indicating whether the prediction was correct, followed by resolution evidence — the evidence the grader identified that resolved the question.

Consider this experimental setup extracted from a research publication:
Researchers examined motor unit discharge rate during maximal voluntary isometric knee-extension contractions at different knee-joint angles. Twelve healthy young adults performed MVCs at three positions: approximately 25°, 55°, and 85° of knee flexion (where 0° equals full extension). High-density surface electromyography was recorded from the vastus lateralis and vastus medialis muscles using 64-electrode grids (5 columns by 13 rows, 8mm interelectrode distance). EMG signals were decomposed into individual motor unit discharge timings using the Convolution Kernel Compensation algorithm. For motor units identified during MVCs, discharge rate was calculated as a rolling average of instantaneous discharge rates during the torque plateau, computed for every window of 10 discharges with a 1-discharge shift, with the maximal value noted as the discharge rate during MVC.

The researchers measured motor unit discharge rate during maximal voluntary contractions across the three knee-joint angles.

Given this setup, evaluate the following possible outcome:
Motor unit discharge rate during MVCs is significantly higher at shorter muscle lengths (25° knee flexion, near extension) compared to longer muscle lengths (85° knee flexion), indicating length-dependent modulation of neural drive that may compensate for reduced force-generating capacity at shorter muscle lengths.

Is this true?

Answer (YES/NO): NO